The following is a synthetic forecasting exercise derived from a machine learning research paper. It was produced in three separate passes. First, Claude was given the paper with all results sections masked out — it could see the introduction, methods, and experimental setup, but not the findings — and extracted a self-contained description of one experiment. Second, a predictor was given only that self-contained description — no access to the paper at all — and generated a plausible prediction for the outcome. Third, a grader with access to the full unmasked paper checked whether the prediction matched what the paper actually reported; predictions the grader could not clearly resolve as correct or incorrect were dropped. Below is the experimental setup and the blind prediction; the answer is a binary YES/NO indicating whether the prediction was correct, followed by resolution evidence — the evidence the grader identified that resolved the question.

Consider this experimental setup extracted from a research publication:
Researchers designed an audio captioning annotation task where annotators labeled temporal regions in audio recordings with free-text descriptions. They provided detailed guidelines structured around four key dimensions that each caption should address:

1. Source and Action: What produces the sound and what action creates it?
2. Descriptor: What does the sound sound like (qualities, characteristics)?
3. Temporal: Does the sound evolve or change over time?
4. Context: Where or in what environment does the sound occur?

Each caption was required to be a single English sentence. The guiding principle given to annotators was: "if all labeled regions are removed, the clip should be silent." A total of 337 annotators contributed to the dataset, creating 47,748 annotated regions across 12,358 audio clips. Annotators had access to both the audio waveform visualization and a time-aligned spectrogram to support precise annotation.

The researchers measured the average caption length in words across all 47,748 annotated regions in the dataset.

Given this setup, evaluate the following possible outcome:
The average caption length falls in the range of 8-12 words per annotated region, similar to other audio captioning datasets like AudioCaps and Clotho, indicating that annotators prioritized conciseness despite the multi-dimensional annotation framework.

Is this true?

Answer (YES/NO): NO